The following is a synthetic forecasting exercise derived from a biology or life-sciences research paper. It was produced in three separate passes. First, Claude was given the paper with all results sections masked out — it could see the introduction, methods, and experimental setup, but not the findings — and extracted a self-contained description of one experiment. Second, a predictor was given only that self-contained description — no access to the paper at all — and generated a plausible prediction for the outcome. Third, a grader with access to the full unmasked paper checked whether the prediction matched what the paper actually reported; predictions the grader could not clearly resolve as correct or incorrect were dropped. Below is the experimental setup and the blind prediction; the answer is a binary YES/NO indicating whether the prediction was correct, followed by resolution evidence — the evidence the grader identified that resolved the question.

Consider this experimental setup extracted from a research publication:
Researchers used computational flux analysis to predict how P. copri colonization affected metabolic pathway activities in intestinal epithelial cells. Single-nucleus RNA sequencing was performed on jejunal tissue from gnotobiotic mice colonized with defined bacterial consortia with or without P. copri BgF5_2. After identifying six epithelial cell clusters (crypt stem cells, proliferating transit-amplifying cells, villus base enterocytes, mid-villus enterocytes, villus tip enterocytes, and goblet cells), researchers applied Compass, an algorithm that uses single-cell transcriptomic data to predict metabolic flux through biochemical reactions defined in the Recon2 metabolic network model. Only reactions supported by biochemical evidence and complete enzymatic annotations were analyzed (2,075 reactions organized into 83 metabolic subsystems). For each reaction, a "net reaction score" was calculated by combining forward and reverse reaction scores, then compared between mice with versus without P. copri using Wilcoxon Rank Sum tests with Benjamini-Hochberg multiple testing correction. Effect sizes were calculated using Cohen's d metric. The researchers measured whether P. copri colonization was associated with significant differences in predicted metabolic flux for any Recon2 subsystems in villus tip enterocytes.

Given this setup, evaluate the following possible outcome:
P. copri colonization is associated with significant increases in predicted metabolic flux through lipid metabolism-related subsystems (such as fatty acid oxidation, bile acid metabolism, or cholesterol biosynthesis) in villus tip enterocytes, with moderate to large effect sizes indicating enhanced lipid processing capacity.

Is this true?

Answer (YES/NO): NO